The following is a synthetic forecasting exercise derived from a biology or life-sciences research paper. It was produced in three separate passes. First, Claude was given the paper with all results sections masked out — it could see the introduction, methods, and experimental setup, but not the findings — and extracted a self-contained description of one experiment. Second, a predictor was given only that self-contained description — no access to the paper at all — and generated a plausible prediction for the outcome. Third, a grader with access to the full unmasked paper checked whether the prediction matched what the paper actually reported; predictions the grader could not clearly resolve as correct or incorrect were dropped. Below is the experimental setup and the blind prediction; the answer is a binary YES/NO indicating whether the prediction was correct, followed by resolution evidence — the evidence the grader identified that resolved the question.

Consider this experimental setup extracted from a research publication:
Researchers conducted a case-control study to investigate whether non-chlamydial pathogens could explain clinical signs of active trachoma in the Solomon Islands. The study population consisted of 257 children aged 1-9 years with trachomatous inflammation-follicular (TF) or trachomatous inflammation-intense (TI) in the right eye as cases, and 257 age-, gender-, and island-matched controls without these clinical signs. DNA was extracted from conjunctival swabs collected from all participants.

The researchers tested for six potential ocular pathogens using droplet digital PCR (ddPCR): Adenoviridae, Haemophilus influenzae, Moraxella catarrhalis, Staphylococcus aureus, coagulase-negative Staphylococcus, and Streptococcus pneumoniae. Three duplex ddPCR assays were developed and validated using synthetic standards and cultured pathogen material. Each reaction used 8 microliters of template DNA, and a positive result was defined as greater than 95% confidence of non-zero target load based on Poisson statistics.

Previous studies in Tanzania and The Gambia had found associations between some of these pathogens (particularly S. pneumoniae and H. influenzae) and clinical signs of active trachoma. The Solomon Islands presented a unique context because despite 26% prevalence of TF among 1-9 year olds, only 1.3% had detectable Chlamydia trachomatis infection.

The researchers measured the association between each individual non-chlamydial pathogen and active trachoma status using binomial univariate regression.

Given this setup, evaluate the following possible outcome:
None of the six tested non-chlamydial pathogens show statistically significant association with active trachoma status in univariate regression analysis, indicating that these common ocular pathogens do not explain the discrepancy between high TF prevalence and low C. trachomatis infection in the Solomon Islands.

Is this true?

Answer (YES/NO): YES